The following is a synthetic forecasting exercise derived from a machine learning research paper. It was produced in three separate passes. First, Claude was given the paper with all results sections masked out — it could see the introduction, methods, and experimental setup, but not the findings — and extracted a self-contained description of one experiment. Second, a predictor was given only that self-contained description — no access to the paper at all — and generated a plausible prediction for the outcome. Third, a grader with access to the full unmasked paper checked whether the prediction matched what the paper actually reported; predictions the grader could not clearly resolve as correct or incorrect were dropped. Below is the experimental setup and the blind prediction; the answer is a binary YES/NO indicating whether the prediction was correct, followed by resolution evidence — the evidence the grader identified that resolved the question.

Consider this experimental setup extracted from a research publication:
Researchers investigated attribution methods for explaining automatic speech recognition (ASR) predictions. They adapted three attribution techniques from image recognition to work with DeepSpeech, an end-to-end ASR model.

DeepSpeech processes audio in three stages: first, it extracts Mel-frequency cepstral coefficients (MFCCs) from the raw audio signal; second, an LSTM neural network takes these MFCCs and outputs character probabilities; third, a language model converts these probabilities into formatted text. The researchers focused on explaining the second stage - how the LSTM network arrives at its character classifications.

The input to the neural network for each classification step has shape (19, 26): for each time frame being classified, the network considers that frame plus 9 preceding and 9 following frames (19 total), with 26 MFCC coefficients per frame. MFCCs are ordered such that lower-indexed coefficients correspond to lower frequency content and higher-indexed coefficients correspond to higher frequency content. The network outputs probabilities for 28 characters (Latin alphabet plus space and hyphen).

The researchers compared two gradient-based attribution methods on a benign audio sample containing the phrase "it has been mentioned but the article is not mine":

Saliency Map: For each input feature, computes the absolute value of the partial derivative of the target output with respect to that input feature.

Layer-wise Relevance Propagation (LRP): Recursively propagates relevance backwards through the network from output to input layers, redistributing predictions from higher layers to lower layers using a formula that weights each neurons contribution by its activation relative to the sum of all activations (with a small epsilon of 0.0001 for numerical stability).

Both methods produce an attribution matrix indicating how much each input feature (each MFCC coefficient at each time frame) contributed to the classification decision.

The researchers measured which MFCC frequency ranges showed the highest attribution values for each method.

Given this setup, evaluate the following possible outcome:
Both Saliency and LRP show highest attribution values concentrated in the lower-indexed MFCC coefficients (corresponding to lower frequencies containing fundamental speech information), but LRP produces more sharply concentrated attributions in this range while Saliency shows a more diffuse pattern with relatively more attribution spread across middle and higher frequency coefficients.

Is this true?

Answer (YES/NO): NO